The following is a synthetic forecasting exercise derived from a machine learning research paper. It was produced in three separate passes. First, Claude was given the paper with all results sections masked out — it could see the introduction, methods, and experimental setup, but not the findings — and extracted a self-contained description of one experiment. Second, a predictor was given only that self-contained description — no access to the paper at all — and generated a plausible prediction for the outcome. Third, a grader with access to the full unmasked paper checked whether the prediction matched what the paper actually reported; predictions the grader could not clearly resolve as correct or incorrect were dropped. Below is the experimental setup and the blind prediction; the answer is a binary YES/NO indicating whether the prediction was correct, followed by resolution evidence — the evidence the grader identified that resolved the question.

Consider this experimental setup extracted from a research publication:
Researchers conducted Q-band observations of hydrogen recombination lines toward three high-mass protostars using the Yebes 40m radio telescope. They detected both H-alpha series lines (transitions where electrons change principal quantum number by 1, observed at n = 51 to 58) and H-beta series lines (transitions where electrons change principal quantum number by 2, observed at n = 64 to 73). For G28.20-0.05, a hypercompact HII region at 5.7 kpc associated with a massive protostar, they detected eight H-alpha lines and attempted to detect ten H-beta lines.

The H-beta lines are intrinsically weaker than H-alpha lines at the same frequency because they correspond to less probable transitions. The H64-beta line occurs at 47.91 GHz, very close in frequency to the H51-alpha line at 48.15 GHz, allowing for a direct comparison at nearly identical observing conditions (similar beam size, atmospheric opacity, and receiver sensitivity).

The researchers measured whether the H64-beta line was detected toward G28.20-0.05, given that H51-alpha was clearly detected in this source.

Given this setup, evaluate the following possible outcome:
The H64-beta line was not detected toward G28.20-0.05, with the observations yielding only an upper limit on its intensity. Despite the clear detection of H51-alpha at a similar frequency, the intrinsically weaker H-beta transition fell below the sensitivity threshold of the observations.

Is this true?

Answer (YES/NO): NO